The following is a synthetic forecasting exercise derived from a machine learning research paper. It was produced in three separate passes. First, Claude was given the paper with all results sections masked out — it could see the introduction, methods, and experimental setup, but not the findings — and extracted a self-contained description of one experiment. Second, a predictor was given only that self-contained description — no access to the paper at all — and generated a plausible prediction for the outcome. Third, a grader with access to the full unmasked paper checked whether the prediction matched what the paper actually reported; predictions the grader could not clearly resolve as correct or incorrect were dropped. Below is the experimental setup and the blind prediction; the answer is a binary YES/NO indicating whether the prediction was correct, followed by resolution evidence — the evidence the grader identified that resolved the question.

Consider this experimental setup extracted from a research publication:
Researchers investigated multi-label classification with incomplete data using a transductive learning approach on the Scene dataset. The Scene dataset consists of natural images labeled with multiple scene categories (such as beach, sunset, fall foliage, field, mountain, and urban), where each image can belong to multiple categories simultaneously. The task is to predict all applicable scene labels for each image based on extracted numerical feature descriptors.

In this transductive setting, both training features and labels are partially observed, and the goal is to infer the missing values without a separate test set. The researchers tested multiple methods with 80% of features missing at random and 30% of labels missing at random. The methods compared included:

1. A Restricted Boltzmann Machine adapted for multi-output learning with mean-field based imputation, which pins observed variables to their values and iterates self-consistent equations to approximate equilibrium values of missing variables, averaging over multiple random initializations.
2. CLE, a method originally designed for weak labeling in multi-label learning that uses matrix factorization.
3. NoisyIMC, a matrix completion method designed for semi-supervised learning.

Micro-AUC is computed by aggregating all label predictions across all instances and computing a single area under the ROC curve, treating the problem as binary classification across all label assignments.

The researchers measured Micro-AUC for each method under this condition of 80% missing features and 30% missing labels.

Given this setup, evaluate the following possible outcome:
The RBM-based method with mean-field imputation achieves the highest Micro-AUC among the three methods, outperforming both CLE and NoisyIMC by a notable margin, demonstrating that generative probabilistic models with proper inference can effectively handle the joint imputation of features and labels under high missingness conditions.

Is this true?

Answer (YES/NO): NO